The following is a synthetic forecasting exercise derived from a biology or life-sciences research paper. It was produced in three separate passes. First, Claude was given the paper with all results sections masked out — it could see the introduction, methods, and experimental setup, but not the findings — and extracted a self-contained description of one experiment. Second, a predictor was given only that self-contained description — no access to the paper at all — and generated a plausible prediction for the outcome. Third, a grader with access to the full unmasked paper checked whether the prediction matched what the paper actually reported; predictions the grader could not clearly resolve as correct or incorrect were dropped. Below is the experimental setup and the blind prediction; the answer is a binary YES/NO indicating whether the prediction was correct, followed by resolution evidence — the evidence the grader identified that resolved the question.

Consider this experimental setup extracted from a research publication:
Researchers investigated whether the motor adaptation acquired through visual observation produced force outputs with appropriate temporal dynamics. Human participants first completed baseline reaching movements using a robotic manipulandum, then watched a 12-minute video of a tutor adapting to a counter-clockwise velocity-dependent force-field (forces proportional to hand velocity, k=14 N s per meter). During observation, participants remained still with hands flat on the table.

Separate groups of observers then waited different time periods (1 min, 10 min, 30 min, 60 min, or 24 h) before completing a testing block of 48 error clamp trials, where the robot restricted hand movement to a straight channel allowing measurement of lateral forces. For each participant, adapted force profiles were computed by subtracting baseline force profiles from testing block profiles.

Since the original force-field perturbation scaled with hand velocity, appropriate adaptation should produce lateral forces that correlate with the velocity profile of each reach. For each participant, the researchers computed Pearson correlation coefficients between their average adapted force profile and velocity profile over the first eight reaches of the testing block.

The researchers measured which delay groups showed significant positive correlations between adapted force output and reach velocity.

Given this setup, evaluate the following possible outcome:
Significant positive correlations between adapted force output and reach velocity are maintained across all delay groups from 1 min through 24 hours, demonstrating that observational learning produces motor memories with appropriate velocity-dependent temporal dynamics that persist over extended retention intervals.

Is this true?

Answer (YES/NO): NO